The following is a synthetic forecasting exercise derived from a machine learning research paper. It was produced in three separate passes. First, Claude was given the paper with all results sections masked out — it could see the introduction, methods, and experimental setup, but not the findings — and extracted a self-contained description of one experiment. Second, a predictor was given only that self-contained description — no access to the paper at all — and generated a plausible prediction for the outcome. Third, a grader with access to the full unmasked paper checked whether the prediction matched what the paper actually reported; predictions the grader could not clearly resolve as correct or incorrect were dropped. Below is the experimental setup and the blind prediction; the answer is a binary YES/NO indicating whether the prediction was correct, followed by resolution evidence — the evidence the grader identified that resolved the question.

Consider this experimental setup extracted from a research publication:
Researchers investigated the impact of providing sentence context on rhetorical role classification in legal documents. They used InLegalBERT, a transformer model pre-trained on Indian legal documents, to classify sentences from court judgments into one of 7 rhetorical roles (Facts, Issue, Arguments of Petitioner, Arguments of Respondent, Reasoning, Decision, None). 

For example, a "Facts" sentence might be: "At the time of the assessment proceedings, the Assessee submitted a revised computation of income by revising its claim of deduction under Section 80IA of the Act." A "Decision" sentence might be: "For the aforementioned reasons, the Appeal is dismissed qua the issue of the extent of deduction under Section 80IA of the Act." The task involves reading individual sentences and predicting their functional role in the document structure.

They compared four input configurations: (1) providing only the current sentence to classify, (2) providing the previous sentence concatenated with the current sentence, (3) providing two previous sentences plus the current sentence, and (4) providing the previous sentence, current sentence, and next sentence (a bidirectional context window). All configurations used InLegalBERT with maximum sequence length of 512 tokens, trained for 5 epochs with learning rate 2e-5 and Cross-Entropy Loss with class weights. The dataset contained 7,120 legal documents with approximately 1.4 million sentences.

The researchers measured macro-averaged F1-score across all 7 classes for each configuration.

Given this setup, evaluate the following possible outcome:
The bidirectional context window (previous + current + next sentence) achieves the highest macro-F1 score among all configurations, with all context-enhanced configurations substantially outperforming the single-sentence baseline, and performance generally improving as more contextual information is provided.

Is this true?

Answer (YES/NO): NO